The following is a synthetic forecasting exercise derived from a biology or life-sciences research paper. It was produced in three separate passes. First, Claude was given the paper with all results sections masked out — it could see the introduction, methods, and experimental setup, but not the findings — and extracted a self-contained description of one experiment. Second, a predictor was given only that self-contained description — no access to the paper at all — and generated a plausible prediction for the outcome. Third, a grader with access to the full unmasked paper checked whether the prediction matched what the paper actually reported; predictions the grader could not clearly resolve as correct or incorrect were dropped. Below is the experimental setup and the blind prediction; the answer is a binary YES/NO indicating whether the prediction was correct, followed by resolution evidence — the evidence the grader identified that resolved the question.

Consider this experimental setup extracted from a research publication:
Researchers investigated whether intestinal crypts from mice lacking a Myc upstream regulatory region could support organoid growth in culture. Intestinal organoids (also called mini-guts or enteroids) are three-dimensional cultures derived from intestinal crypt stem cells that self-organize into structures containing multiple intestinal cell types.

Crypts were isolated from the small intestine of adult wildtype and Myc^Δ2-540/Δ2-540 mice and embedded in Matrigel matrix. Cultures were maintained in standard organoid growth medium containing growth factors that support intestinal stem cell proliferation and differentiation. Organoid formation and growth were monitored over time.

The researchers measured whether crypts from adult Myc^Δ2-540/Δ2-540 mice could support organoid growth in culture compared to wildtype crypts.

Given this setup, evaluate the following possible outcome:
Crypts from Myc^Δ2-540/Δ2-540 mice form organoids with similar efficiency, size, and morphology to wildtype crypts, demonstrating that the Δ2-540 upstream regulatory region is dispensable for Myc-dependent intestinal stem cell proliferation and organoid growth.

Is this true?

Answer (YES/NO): NO